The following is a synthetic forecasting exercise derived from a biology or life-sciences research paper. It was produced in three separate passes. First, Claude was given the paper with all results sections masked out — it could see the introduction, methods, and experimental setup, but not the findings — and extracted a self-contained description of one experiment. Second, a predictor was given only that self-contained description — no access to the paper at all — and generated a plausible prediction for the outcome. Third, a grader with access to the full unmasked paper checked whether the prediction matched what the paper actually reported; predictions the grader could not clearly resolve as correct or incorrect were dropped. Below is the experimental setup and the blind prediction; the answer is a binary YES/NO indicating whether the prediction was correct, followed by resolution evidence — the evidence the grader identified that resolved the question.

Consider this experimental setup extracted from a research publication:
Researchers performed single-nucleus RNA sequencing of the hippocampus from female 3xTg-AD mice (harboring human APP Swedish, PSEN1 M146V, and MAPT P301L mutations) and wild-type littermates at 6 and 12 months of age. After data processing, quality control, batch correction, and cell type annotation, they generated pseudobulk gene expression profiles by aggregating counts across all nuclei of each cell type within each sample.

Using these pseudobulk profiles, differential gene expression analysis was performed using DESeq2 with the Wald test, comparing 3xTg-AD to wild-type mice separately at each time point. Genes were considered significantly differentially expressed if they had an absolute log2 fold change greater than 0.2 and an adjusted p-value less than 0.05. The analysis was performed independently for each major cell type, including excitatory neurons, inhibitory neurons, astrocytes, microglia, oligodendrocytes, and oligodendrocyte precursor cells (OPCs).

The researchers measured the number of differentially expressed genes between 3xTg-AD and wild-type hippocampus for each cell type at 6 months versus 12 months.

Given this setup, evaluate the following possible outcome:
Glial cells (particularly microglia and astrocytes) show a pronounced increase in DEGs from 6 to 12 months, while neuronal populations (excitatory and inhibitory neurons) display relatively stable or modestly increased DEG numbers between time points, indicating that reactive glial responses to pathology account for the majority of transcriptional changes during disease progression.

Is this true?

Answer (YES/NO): NO